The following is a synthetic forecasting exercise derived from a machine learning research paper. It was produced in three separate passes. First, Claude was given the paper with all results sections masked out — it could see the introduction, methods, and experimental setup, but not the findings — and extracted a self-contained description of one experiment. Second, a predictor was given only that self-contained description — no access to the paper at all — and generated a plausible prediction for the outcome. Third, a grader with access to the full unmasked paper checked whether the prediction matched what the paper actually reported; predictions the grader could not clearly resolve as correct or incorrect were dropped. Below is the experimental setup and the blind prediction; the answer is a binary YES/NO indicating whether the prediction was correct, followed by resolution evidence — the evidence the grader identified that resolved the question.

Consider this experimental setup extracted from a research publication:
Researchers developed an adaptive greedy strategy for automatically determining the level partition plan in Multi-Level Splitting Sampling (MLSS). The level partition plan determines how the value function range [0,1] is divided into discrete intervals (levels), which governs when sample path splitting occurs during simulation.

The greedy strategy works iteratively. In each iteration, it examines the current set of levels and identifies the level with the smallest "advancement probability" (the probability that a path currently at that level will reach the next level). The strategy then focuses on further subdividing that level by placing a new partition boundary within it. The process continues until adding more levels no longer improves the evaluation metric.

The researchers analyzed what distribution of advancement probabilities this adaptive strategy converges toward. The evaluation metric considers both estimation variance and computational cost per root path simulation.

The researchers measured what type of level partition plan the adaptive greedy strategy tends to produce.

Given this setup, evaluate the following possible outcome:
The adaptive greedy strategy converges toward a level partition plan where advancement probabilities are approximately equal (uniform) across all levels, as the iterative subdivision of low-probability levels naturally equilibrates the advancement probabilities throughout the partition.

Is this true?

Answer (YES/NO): YES